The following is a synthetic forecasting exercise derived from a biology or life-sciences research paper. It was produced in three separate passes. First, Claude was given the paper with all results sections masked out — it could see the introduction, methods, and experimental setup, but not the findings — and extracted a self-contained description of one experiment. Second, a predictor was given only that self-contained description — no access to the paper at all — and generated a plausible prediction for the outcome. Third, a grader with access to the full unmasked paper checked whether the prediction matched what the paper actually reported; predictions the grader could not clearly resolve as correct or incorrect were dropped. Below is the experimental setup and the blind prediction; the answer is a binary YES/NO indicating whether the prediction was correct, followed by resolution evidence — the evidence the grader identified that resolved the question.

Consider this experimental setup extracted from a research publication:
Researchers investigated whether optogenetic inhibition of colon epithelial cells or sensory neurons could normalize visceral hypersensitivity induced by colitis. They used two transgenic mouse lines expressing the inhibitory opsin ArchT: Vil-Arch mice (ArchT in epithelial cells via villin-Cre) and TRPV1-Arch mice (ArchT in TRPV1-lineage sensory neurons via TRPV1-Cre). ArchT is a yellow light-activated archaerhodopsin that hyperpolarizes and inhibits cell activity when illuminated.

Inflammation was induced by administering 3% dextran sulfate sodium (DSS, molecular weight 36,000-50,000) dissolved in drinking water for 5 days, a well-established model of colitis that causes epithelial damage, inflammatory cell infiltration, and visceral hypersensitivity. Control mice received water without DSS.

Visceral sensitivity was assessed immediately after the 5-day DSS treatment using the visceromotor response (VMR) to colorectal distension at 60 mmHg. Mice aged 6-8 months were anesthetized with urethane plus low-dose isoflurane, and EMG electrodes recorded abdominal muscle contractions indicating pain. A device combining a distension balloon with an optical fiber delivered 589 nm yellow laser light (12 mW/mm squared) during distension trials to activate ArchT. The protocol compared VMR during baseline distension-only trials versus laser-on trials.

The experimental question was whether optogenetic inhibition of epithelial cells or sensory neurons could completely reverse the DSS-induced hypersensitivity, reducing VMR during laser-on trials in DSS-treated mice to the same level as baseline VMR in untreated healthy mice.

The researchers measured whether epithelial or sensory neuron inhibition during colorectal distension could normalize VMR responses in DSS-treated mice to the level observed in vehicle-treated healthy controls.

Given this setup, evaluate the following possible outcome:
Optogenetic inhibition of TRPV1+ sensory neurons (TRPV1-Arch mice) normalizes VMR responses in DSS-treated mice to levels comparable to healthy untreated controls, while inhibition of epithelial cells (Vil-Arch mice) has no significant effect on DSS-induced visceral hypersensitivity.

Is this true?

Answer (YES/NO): NO